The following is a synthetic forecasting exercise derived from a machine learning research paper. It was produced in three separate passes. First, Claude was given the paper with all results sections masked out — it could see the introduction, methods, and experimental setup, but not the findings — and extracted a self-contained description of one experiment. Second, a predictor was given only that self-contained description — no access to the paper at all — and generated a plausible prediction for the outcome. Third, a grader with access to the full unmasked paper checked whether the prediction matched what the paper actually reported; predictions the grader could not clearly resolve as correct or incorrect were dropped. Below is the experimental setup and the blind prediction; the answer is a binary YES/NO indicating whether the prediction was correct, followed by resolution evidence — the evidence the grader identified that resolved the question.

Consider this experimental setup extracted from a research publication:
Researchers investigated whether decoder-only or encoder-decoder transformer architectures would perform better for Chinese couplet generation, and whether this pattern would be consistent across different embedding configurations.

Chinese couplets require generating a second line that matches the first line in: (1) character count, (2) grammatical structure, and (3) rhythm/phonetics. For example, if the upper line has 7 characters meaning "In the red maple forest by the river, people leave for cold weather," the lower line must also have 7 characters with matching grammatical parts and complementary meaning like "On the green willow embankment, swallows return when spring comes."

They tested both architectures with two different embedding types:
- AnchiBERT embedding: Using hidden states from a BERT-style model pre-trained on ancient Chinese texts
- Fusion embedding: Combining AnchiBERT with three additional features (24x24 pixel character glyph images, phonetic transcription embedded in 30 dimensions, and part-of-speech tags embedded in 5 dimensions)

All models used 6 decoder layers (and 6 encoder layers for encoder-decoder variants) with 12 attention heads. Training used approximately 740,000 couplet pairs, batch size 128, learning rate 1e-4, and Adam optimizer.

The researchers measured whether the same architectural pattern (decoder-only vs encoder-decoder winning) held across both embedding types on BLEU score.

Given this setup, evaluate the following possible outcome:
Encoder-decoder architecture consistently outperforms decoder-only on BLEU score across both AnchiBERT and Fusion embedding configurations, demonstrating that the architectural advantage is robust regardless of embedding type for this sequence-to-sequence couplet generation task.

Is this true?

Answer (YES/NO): NO